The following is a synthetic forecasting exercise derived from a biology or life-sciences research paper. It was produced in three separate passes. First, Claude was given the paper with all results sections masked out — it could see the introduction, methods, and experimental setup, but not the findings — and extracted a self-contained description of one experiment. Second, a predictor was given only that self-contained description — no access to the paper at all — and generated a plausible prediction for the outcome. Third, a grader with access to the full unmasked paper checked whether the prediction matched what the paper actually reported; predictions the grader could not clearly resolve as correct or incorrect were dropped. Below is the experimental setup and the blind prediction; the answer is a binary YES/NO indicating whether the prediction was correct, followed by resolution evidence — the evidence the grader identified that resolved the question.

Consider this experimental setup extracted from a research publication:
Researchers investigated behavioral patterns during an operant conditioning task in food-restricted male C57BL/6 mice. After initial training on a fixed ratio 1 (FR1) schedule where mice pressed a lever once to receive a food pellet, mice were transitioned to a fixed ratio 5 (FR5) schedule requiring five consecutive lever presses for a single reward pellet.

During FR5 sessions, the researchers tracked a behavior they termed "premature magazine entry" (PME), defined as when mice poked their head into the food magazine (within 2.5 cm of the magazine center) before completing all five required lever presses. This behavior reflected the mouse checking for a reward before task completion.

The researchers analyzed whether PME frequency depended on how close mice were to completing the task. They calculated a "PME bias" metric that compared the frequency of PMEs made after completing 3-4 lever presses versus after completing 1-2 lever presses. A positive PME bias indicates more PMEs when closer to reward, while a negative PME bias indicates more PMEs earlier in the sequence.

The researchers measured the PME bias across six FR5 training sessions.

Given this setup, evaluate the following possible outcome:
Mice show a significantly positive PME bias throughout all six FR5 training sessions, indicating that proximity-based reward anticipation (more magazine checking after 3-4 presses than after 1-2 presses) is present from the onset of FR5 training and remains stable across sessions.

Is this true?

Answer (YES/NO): NO